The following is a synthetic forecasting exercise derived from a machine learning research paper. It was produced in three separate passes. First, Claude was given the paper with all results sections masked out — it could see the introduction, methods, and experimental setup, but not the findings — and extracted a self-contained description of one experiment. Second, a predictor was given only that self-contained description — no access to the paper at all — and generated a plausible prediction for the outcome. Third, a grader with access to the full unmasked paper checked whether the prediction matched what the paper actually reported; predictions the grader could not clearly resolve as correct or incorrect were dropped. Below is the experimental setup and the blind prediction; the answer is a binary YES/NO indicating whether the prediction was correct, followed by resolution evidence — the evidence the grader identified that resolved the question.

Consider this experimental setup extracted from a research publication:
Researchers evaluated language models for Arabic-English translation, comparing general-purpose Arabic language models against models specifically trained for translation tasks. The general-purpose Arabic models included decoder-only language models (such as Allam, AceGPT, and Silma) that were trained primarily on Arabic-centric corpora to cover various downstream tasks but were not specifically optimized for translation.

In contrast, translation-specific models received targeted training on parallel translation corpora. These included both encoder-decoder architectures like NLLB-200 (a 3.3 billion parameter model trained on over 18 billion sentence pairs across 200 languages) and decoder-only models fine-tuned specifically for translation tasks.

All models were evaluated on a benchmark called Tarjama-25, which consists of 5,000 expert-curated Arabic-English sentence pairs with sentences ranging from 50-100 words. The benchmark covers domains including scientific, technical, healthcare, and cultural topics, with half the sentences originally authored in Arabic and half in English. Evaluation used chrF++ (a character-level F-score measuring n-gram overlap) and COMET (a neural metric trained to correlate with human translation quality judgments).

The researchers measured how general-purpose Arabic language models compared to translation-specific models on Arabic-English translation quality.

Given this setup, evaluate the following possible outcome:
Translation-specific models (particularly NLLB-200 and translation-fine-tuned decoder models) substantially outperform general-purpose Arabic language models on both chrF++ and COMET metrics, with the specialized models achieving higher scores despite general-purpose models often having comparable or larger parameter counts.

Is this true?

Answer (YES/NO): NO